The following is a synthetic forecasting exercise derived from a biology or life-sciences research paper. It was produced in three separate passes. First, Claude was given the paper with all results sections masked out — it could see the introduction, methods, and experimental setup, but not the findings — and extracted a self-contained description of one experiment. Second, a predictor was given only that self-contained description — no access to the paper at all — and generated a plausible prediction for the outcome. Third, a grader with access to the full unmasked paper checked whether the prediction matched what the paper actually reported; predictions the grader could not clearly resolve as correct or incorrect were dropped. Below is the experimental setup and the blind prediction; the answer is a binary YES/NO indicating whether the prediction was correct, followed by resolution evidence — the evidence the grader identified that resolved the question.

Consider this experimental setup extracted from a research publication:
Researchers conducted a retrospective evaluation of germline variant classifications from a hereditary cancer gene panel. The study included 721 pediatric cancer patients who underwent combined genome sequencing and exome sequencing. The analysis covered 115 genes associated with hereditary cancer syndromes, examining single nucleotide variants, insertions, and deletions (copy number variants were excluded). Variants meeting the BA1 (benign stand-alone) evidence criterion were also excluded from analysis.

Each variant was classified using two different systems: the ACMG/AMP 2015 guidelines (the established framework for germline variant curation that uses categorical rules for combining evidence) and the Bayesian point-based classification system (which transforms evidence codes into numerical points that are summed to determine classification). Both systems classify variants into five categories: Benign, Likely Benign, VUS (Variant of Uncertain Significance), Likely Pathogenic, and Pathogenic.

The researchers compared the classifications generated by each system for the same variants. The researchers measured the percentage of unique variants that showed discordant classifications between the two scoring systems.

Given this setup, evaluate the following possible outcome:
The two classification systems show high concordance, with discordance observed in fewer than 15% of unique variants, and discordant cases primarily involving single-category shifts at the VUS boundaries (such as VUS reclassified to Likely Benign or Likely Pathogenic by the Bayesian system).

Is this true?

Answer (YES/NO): NO